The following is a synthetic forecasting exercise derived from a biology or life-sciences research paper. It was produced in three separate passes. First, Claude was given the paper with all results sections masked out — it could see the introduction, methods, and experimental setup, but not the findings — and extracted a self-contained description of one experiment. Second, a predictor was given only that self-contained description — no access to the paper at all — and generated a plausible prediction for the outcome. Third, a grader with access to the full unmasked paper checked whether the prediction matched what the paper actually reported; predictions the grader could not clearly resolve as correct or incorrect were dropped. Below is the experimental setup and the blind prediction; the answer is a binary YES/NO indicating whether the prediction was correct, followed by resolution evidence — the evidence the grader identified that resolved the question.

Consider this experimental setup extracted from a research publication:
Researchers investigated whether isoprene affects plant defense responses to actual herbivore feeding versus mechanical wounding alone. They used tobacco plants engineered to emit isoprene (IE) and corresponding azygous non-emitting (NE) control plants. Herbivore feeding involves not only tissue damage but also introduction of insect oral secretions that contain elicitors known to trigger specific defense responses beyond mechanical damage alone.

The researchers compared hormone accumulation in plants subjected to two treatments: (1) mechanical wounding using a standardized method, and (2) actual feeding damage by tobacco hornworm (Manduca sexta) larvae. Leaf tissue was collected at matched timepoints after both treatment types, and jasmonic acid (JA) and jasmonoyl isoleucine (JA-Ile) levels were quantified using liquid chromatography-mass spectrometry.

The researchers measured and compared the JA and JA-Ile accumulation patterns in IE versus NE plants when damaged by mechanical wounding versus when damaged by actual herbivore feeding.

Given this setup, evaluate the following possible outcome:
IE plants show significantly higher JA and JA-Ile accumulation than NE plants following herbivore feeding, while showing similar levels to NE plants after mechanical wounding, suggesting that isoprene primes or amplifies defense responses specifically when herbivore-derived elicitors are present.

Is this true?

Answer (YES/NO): NO